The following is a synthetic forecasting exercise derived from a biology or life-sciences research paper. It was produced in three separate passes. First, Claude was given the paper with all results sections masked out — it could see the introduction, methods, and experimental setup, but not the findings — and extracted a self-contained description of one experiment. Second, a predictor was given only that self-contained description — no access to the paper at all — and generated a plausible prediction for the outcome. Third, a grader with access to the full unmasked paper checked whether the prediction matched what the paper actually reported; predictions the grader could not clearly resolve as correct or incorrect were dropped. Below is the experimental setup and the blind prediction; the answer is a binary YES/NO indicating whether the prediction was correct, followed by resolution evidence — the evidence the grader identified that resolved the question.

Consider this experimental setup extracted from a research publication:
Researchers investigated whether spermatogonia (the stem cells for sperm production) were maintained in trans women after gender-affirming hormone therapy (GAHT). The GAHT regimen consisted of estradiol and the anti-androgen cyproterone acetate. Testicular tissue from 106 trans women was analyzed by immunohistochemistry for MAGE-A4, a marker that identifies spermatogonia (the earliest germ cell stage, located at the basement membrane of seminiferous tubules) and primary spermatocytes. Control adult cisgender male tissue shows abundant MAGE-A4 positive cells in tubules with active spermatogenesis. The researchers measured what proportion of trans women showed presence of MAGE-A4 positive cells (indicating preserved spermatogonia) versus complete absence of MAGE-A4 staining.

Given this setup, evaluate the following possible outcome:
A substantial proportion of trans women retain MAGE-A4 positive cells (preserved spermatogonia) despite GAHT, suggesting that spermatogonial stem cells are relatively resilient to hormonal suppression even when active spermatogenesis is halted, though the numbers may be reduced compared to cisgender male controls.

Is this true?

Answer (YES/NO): YES